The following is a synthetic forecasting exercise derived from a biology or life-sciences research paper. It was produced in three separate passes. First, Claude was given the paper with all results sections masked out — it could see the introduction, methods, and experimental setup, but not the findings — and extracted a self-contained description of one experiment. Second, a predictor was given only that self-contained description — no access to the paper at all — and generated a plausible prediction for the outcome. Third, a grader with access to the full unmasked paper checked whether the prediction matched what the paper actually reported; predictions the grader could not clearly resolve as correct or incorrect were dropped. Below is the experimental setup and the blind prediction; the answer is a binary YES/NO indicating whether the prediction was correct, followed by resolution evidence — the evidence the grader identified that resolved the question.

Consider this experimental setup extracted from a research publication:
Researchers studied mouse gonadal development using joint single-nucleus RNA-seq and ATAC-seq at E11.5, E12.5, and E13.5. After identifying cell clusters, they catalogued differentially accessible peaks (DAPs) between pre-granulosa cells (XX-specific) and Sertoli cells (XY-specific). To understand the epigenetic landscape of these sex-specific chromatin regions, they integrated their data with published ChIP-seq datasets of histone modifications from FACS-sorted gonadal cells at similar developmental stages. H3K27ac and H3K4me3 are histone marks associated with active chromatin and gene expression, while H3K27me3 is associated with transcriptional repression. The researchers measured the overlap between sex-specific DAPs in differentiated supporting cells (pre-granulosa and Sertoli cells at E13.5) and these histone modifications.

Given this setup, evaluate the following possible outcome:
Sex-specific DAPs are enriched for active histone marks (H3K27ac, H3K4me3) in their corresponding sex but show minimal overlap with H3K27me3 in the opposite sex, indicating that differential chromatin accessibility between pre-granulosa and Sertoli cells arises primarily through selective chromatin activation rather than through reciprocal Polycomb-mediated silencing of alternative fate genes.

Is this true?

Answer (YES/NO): YES